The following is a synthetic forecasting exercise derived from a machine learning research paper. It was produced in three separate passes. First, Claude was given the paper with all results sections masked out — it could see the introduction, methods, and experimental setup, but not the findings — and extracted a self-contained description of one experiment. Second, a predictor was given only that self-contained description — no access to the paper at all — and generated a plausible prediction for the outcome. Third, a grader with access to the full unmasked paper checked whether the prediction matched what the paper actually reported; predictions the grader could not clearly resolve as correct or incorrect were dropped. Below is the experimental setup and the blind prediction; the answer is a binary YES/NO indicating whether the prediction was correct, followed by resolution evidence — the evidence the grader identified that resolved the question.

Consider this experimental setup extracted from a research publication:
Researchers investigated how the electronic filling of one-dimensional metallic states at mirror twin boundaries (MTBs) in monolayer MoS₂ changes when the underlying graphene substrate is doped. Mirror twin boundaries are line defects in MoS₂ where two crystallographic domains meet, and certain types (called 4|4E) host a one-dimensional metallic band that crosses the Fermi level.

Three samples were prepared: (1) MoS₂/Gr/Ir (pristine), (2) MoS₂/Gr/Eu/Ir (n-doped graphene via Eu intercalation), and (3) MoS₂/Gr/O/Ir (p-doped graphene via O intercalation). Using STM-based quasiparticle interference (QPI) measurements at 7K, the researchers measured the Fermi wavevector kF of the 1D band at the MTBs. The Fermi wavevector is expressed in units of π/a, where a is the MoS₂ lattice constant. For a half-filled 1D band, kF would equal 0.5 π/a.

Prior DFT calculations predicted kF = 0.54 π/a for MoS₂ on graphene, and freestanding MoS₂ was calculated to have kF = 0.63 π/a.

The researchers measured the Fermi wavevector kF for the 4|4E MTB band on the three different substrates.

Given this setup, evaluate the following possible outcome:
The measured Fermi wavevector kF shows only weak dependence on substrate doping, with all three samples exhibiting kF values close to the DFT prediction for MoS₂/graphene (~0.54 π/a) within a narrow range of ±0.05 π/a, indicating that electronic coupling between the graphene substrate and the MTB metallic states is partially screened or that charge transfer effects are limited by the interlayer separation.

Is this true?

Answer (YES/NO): NO